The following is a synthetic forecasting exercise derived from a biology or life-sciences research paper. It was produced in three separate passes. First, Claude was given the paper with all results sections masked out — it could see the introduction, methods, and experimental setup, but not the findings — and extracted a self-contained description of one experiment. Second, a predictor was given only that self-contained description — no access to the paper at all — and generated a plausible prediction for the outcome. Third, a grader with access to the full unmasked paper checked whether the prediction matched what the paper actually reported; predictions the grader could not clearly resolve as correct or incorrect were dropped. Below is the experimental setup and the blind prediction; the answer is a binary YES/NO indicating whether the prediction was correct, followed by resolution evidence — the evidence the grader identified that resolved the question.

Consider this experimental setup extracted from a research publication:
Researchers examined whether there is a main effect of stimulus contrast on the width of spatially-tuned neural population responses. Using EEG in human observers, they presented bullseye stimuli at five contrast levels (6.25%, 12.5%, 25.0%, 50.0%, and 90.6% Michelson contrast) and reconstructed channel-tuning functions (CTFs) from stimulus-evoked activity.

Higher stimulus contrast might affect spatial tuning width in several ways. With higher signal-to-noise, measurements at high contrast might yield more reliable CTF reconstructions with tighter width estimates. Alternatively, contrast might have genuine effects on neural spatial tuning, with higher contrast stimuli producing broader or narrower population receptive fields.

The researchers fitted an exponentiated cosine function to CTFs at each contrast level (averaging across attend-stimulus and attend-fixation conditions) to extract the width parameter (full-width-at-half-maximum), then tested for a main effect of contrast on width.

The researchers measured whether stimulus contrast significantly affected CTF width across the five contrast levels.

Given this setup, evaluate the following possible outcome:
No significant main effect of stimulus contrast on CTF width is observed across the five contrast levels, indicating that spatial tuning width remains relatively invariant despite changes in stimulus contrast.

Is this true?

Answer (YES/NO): YES